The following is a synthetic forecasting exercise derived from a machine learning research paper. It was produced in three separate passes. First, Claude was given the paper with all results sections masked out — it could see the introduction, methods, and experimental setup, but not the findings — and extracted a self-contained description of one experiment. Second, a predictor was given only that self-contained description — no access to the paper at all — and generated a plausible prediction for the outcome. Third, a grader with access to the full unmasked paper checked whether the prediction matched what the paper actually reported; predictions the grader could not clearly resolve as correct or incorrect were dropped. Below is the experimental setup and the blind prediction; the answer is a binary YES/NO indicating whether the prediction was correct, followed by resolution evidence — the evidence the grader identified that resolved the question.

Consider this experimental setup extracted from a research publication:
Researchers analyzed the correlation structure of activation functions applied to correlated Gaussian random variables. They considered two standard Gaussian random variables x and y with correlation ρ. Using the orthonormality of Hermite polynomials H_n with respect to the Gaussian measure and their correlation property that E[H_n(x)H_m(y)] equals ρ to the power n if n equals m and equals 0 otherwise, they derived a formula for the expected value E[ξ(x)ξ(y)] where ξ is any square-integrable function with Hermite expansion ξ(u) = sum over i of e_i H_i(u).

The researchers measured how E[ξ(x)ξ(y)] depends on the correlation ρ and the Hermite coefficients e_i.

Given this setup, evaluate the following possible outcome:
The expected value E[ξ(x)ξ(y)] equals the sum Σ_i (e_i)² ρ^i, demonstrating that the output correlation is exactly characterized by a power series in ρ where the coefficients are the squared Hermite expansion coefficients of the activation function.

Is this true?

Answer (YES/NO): YES